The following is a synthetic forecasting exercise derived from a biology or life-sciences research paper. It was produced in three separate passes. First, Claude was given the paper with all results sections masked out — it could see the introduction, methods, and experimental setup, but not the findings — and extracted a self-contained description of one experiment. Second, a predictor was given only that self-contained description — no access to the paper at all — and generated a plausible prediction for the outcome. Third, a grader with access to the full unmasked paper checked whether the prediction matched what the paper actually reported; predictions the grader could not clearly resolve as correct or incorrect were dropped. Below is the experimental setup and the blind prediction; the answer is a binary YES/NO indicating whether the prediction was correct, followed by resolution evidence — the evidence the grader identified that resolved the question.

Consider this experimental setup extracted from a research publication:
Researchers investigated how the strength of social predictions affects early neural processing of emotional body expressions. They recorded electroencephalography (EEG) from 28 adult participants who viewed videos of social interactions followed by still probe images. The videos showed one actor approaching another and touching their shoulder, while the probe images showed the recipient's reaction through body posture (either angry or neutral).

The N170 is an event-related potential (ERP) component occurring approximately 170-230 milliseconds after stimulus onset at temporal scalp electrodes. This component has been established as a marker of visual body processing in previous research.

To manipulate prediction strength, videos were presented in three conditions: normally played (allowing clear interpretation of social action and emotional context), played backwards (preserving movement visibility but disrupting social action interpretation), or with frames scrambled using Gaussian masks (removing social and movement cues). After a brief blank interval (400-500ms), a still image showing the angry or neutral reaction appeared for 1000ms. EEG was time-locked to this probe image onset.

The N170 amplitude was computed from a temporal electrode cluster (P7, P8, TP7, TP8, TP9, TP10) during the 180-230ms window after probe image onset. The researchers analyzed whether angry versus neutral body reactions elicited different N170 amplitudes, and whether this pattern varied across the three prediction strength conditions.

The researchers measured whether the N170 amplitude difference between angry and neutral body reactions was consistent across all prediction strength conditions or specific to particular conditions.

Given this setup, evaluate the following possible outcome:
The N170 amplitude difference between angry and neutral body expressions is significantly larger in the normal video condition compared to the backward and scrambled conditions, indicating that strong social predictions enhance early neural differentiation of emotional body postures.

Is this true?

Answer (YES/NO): YES